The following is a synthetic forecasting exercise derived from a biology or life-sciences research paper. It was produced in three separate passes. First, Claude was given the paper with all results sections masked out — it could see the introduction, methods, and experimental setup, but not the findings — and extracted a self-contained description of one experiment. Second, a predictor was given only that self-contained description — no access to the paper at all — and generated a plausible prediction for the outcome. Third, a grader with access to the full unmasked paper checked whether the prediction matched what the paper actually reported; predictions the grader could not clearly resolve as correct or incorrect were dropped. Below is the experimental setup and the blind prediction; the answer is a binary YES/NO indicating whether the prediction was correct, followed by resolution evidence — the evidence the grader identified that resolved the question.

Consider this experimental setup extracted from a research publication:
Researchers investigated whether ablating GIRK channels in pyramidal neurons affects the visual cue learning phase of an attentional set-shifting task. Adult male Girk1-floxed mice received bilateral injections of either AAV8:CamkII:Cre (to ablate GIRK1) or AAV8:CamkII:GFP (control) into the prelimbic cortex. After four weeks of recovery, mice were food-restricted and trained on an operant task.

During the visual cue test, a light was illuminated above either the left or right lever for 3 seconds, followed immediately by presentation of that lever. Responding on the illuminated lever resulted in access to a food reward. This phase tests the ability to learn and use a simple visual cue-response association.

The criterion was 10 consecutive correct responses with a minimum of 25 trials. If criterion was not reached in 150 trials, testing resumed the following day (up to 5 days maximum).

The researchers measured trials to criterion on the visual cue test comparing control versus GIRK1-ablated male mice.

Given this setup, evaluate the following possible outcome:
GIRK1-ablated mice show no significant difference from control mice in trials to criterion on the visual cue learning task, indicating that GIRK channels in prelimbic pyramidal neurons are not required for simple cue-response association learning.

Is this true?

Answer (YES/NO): NO